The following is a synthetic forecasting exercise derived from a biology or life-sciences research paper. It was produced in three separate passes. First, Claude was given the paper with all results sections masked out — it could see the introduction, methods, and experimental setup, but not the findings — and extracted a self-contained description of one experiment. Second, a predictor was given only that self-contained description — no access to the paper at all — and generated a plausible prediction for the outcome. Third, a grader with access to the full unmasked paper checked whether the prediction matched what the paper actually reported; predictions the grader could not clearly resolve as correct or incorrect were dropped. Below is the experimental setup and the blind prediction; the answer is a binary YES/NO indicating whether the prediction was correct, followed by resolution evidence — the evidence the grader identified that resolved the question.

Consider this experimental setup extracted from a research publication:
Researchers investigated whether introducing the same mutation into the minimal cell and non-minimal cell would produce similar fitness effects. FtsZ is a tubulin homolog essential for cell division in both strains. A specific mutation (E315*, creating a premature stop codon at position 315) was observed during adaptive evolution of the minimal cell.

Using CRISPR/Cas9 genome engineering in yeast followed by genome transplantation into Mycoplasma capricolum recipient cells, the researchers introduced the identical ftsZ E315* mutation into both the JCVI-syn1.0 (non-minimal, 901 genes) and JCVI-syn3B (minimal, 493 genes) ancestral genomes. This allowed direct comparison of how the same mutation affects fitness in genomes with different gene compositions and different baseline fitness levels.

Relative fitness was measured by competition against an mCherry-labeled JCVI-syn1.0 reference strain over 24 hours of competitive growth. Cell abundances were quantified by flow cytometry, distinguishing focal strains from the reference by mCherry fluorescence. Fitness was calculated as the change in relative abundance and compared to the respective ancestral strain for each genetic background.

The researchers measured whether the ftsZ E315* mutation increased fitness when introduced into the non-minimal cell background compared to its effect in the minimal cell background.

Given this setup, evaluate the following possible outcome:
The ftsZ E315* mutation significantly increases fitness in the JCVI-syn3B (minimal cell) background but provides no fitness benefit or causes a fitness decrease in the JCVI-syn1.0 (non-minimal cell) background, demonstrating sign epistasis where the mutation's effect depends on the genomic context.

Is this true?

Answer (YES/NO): NO